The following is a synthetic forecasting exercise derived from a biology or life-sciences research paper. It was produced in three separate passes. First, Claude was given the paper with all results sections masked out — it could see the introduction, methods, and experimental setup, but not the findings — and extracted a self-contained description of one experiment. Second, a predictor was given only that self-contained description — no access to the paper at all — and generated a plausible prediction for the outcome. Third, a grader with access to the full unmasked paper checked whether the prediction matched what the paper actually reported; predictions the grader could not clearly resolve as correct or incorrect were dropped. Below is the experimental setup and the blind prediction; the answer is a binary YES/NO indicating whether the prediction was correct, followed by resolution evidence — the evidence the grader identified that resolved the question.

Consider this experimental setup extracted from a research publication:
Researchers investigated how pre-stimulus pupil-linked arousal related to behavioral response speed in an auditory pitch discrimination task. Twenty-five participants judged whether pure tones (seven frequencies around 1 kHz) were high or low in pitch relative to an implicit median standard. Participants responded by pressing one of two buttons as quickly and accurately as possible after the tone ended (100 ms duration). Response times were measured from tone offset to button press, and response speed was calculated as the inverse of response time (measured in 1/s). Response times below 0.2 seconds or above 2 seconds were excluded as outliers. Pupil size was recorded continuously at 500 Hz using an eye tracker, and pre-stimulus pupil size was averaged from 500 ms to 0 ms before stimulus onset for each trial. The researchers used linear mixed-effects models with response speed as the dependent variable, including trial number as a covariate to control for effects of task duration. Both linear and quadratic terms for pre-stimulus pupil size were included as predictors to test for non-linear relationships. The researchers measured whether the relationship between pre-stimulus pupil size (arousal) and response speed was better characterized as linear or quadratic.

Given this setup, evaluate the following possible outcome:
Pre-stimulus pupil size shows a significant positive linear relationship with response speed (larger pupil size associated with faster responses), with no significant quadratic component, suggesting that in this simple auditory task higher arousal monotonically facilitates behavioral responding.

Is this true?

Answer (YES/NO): NO